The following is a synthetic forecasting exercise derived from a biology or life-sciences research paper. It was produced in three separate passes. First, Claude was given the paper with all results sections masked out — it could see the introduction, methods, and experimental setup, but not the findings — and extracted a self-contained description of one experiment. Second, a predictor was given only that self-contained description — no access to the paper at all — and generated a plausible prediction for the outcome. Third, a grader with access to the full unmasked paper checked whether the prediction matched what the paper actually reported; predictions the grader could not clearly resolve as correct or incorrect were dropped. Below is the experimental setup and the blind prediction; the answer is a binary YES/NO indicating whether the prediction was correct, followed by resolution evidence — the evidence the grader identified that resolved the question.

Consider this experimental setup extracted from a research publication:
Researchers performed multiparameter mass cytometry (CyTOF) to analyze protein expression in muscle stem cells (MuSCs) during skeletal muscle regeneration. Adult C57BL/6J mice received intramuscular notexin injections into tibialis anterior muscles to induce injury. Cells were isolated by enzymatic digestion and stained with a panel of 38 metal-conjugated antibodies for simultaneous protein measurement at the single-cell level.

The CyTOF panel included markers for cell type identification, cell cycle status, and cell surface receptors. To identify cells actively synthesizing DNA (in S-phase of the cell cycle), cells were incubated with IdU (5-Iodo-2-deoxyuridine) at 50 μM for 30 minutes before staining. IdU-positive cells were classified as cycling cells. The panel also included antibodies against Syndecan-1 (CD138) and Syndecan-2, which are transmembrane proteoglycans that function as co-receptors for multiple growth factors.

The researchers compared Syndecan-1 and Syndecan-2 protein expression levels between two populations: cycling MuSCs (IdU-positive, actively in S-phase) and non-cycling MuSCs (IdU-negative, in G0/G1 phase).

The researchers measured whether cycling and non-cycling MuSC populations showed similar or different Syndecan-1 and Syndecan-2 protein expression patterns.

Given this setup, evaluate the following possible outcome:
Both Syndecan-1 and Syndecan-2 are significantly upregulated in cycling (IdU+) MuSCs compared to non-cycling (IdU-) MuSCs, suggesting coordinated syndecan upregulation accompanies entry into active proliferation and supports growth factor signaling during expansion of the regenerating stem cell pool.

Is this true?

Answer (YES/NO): YES